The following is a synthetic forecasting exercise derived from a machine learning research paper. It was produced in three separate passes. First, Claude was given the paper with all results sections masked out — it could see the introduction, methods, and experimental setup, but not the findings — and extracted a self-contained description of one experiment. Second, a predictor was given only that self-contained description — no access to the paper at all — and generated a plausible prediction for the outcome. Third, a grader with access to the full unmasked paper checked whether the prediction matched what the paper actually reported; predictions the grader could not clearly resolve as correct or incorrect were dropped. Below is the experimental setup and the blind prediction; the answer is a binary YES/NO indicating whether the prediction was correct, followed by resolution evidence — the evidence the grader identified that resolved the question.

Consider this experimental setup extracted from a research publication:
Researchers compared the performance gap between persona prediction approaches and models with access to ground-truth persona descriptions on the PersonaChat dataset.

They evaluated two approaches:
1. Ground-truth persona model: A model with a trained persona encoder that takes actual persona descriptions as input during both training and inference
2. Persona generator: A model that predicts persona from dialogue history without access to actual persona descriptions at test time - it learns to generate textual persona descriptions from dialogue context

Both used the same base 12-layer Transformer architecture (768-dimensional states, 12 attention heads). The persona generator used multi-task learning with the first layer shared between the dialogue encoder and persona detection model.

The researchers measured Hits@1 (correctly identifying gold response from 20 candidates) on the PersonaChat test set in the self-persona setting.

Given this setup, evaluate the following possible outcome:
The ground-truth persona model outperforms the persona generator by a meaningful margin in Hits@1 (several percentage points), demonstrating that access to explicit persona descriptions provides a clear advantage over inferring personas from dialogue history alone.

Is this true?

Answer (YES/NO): NO